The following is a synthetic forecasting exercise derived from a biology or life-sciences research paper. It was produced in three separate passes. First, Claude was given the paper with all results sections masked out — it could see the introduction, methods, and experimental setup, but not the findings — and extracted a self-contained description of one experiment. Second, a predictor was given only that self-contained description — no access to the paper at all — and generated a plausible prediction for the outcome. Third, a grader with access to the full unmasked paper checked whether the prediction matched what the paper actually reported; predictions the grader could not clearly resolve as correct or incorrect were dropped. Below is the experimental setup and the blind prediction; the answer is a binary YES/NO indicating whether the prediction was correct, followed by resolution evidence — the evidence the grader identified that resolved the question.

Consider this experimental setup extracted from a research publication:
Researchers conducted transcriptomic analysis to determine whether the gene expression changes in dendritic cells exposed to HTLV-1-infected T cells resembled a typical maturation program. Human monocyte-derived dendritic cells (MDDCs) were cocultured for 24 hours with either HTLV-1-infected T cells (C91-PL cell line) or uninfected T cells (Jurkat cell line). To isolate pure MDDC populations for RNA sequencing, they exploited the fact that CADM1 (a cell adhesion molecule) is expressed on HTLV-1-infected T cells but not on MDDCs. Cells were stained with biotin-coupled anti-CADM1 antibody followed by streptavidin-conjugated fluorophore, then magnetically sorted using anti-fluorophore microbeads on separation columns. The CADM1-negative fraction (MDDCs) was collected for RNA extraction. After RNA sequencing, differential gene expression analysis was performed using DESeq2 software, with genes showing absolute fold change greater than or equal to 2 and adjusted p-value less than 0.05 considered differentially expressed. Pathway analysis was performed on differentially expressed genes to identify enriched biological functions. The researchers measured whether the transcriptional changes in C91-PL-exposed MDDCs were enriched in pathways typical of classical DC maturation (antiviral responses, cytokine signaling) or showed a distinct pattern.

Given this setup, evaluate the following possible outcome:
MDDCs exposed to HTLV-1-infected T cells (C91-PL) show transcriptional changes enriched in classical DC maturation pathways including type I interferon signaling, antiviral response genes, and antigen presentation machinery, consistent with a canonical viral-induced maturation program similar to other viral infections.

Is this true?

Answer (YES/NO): NO